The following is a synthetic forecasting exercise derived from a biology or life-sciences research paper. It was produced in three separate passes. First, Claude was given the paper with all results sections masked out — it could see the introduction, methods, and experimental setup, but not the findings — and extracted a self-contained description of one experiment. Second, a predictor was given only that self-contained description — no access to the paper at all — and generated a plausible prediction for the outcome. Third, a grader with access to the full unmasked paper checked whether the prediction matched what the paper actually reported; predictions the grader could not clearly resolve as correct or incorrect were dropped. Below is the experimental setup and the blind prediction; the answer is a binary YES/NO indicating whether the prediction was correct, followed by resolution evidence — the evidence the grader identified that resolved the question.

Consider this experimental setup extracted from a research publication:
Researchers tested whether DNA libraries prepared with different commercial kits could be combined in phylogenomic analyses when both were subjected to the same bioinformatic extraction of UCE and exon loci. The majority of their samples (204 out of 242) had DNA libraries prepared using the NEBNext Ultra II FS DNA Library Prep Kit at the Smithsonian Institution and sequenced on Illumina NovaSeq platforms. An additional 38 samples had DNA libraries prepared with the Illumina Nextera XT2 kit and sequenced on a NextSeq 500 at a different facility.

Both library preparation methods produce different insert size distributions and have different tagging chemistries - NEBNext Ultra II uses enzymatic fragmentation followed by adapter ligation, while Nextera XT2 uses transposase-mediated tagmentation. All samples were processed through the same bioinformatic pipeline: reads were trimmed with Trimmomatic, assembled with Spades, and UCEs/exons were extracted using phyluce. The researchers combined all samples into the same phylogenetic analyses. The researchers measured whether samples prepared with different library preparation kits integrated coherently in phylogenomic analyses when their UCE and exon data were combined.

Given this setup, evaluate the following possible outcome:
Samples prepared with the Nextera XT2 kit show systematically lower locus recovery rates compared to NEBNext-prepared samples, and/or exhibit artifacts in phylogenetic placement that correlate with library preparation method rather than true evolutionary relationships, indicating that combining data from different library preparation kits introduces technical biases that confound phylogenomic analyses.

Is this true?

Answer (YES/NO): NO